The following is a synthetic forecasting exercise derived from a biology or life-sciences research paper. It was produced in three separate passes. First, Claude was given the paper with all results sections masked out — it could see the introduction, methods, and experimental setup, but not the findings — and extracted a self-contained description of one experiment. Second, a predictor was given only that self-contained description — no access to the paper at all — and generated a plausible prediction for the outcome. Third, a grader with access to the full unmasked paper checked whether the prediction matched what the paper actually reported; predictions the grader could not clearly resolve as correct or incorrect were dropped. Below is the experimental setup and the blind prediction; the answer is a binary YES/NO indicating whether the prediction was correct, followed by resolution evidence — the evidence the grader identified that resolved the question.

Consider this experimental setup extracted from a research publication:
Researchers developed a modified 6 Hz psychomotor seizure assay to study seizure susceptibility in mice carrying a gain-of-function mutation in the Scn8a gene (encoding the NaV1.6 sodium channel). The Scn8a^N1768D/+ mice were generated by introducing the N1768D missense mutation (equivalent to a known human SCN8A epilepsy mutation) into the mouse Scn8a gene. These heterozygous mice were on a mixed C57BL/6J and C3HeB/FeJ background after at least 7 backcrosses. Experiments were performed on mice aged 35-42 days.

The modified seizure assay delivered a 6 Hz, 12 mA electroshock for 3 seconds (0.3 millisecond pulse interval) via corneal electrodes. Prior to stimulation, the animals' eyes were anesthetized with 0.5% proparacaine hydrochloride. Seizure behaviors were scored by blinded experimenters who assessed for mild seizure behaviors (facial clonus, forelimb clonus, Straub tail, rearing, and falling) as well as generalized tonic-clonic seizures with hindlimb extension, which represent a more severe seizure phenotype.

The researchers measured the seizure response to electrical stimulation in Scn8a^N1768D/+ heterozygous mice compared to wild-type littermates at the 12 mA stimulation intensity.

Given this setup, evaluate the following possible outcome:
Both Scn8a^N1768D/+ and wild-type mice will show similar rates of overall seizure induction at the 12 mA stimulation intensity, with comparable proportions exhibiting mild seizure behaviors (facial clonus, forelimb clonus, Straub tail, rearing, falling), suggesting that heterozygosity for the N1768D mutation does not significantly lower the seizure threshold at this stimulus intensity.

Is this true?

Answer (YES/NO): NO